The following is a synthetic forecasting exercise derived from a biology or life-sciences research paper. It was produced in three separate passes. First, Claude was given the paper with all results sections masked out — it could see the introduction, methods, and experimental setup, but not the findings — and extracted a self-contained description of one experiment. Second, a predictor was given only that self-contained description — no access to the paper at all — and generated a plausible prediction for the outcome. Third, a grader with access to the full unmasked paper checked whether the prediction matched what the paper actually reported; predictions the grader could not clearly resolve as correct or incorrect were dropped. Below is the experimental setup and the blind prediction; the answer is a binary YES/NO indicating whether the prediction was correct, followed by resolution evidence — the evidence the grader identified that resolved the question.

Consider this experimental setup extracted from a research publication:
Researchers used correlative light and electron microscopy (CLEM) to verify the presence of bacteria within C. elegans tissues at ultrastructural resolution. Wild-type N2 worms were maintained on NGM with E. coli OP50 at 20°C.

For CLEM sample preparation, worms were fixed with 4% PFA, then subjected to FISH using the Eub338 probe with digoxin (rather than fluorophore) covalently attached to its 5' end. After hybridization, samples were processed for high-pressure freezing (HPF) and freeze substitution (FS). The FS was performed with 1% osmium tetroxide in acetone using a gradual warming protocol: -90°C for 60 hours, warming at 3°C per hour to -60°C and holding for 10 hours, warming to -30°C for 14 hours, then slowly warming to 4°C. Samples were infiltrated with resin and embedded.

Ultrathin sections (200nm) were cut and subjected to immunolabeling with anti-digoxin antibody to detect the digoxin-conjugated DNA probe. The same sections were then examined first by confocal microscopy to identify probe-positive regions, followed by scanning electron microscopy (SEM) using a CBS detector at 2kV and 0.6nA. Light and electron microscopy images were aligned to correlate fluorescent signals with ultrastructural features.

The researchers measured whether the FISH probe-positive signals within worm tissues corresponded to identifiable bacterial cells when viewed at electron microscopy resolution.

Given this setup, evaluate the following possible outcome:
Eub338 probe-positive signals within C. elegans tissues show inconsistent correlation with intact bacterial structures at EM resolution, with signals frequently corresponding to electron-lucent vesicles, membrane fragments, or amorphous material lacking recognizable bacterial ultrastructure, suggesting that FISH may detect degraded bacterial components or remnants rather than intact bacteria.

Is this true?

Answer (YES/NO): NO